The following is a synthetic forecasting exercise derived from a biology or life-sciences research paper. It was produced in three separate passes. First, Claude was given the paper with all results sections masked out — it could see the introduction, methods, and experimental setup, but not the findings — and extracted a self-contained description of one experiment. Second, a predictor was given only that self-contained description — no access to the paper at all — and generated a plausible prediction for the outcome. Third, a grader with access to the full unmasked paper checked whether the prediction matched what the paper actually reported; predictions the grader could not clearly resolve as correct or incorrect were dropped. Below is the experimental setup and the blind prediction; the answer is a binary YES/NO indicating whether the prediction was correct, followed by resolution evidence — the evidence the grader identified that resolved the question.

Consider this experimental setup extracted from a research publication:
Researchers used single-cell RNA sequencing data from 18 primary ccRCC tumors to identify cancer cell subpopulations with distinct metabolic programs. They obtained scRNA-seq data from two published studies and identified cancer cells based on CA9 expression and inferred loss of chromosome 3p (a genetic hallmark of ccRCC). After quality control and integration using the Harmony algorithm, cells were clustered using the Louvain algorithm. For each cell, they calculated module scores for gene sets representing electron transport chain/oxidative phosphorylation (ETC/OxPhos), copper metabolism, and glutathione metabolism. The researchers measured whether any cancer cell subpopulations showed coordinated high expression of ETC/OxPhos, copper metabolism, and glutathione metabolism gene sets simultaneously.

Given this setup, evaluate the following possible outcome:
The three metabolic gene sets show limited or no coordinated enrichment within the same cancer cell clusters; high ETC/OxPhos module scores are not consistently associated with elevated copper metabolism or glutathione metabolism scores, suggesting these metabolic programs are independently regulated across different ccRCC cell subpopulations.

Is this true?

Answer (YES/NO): NO